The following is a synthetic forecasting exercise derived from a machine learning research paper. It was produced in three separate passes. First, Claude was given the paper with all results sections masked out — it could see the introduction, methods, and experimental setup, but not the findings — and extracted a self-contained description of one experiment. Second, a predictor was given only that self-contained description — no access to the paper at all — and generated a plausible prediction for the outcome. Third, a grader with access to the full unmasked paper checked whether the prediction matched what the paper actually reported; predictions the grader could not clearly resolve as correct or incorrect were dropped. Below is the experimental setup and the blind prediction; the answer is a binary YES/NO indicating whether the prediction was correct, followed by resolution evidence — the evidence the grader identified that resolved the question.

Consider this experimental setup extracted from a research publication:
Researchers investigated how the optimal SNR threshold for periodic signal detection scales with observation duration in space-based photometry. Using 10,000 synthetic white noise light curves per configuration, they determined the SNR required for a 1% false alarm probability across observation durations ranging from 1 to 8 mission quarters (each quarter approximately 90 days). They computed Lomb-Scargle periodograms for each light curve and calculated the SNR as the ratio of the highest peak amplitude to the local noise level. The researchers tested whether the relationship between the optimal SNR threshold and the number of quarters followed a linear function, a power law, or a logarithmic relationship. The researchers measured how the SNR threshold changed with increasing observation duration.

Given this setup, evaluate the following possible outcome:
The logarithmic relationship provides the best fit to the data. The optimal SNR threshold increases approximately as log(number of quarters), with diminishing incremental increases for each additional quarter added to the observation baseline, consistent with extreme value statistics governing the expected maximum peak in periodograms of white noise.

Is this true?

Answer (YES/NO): YES